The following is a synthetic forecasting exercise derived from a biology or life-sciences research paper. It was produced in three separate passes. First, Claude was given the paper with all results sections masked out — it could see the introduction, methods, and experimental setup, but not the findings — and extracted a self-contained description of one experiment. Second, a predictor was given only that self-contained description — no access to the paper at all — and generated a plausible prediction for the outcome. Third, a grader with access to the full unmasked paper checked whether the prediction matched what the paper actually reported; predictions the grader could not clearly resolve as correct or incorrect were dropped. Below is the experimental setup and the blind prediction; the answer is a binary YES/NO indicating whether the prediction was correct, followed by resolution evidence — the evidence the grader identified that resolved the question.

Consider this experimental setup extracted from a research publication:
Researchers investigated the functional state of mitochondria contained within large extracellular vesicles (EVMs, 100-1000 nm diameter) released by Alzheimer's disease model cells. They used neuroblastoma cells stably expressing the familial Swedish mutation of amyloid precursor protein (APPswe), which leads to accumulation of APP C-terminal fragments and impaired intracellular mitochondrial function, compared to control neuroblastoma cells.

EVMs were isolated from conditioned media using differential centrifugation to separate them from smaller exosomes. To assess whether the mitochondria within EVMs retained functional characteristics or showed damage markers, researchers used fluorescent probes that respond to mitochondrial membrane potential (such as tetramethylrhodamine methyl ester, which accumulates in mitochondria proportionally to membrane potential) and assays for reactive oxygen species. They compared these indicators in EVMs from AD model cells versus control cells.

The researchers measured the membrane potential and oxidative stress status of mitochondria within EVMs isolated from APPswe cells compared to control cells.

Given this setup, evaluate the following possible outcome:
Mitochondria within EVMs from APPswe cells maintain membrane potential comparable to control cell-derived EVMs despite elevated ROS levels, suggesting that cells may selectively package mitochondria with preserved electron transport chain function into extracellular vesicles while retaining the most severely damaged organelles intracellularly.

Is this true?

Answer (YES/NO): NO